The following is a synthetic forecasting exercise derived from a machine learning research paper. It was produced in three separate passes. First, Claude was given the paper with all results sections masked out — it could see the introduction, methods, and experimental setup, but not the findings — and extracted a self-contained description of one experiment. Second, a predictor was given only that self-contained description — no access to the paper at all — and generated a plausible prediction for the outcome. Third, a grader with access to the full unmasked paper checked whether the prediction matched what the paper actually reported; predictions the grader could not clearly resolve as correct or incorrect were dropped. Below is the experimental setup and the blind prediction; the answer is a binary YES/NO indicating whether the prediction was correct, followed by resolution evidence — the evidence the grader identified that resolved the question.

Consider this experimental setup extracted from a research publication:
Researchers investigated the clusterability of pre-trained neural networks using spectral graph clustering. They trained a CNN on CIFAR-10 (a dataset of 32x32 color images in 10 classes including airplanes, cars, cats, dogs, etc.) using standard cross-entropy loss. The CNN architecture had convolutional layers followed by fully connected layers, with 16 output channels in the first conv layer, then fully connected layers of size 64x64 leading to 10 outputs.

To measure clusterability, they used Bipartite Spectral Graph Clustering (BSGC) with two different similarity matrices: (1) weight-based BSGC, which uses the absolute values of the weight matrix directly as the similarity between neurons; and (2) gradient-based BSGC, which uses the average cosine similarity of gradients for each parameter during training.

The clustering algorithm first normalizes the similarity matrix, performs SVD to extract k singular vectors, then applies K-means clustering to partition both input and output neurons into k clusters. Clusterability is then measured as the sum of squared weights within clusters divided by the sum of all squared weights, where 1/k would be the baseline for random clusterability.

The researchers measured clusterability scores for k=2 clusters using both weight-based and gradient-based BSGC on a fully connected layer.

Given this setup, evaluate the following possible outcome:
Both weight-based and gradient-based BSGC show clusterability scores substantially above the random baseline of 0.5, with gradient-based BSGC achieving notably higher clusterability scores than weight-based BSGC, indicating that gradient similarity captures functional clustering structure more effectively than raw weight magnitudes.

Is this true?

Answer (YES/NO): NO